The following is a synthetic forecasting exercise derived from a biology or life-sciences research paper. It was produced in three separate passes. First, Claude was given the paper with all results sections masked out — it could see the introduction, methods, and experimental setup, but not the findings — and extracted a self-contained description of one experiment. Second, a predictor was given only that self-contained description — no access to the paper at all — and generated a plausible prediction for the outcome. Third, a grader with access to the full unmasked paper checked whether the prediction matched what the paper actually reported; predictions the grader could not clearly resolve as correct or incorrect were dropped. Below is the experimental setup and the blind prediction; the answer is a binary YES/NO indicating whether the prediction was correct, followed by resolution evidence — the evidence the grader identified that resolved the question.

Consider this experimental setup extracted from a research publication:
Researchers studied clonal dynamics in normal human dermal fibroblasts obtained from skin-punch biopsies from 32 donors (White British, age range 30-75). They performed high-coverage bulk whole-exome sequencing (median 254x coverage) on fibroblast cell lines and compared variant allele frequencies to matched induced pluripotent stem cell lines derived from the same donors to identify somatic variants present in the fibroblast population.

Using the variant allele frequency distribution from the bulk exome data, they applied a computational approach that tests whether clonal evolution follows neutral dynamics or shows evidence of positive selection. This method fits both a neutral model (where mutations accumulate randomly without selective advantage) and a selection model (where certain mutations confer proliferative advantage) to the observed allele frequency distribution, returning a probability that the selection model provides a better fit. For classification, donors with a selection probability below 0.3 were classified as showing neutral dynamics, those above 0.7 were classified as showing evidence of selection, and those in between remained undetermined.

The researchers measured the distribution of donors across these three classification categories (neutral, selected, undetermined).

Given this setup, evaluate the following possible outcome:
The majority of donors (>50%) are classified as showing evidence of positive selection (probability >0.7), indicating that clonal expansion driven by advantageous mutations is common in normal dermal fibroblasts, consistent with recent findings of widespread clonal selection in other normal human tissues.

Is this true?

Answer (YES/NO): NO